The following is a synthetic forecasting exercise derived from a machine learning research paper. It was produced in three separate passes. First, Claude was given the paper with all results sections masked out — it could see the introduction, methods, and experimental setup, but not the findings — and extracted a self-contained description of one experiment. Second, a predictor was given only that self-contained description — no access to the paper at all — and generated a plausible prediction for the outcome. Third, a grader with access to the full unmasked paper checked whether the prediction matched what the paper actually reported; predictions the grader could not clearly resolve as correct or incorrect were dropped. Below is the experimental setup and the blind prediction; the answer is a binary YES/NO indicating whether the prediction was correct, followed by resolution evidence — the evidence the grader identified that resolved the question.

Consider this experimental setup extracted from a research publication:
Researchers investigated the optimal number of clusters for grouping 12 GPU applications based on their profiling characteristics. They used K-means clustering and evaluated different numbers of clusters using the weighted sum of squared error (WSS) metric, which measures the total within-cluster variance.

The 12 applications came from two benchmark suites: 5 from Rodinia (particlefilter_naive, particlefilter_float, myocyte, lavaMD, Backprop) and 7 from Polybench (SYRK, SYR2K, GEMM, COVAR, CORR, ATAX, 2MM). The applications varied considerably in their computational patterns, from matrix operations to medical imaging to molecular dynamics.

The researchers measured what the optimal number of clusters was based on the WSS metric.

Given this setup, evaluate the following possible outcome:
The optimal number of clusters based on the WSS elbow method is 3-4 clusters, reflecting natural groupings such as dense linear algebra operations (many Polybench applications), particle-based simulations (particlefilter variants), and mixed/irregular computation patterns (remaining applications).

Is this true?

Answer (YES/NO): NO